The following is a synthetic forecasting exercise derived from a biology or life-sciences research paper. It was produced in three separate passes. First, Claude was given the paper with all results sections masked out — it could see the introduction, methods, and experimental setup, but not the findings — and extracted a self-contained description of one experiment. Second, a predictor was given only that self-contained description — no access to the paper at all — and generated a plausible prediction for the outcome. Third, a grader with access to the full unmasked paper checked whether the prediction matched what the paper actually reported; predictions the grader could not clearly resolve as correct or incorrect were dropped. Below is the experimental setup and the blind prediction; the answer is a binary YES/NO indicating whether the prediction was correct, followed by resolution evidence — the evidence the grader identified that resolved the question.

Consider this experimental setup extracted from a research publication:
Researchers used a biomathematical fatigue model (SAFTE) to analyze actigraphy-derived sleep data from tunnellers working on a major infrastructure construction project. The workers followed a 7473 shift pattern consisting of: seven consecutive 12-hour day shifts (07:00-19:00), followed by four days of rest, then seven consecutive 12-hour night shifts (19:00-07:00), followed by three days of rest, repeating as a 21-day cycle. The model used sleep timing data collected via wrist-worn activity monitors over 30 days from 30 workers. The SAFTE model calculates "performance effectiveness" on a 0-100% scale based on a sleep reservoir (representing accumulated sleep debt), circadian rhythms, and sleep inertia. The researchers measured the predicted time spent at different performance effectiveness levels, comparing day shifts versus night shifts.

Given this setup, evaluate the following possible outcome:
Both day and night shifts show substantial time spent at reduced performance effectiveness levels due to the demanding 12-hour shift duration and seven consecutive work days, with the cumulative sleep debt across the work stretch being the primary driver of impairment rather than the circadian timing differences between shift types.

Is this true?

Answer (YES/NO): NO